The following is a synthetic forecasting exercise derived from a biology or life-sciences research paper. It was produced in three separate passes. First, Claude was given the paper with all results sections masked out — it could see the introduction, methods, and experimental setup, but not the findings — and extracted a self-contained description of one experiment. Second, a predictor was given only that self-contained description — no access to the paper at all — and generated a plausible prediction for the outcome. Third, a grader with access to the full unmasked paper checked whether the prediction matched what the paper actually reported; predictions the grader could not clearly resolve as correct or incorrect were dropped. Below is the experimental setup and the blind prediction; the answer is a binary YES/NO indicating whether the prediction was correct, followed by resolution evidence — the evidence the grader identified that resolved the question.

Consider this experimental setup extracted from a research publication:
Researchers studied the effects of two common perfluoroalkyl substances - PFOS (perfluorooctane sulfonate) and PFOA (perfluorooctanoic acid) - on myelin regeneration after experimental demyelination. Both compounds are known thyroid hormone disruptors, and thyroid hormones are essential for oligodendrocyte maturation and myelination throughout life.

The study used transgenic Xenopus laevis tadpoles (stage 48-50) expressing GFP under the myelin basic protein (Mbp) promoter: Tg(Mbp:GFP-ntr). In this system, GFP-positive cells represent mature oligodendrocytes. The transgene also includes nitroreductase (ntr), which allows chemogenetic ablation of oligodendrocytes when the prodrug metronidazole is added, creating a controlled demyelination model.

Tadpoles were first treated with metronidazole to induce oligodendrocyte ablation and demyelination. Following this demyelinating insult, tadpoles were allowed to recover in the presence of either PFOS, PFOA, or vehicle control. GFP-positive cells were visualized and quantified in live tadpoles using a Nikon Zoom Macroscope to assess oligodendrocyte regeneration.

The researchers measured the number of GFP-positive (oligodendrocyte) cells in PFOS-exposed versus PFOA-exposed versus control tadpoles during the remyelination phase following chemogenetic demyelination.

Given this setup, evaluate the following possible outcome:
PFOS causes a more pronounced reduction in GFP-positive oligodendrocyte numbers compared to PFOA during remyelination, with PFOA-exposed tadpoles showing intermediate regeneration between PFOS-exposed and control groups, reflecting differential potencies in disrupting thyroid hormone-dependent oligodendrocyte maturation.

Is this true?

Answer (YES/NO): NO